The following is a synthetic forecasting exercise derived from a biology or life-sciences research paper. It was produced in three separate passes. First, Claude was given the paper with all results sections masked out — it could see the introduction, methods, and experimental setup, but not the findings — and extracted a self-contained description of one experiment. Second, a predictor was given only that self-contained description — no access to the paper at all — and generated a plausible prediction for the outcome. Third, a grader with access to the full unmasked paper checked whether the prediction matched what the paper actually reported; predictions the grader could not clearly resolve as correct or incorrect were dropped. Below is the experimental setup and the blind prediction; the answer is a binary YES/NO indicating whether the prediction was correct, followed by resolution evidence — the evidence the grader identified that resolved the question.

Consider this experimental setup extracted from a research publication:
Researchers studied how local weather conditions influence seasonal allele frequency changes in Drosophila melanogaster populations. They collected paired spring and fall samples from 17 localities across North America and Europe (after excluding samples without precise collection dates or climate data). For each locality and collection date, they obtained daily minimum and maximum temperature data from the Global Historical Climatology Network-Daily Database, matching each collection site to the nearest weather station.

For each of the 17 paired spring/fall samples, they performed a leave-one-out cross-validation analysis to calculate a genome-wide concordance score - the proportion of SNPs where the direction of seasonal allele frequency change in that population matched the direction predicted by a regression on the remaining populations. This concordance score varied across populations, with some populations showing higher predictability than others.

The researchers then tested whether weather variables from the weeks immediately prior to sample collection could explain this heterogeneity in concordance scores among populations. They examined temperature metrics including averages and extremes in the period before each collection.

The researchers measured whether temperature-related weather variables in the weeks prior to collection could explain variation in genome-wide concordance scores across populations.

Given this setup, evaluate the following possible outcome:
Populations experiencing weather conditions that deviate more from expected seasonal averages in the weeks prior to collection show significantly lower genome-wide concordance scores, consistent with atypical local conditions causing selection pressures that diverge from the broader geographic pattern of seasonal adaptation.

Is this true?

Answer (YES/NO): NO